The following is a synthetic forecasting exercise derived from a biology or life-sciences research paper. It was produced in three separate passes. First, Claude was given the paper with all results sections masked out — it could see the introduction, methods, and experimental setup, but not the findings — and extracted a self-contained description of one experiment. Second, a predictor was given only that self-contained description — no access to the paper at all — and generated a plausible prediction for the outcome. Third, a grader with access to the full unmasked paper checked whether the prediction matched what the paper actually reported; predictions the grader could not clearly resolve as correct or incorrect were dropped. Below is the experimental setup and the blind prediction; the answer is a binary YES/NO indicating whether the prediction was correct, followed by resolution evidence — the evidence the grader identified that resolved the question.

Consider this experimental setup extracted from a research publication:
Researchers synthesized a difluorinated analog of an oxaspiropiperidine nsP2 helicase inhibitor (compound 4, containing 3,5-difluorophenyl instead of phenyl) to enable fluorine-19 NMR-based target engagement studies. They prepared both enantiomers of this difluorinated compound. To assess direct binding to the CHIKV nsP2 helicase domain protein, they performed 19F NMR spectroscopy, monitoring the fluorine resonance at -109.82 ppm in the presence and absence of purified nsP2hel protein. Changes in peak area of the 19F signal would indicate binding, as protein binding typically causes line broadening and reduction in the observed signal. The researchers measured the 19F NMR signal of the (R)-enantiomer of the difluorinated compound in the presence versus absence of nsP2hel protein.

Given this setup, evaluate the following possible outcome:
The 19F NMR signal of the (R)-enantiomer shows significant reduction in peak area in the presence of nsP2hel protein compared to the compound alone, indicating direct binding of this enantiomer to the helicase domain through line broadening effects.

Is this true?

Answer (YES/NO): YES